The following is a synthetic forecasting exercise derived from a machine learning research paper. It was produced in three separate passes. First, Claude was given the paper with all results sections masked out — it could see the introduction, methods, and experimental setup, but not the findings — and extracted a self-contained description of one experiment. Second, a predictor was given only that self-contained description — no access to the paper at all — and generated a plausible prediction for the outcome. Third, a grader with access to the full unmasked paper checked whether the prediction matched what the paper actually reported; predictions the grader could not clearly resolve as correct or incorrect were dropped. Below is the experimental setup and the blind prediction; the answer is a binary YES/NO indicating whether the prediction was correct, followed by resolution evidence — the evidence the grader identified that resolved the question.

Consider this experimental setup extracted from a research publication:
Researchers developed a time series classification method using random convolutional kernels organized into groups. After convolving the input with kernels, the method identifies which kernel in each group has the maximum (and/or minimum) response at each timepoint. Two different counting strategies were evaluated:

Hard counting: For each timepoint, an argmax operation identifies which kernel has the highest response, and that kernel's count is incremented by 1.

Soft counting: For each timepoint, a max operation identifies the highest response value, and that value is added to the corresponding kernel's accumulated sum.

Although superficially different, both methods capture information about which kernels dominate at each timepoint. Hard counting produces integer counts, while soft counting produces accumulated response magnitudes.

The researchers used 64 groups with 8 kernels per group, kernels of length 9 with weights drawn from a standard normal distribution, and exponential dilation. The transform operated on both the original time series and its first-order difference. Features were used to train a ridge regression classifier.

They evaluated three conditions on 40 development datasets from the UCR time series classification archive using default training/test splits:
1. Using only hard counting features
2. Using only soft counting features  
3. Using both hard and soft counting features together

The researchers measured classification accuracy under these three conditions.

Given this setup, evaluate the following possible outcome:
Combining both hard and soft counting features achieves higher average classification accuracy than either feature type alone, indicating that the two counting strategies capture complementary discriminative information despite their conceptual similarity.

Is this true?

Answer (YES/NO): YES